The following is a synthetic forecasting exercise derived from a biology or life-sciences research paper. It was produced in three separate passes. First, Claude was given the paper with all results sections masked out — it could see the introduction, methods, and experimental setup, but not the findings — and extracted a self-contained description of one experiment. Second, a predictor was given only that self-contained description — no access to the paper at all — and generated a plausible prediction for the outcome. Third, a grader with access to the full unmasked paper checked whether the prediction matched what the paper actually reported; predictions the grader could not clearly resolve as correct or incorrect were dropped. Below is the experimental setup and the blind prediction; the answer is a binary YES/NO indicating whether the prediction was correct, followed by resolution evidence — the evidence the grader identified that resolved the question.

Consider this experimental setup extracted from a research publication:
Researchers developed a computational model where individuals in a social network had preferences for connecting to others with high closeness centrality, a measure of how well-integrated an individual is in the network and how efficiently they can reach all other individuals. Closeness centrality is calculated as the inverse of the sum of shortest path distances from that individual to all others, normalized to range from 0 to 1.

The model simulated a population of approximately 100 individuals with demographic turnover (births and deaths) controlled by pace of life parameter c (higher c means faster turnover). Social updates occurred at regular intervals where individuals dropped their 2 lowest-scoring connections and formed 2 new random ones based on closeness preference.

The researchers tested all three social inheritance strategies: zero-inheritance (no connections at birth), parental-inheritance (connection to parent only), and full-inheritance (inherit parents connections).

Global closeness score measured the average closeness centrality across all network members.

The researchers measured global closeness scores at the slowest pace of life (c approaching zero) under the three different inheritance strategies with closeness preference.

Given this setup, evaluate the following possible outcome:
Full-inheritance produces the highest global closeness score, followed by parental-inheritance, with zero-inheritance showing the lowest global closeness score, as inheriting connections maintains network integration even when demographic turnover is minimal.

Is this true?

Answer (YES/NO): NO